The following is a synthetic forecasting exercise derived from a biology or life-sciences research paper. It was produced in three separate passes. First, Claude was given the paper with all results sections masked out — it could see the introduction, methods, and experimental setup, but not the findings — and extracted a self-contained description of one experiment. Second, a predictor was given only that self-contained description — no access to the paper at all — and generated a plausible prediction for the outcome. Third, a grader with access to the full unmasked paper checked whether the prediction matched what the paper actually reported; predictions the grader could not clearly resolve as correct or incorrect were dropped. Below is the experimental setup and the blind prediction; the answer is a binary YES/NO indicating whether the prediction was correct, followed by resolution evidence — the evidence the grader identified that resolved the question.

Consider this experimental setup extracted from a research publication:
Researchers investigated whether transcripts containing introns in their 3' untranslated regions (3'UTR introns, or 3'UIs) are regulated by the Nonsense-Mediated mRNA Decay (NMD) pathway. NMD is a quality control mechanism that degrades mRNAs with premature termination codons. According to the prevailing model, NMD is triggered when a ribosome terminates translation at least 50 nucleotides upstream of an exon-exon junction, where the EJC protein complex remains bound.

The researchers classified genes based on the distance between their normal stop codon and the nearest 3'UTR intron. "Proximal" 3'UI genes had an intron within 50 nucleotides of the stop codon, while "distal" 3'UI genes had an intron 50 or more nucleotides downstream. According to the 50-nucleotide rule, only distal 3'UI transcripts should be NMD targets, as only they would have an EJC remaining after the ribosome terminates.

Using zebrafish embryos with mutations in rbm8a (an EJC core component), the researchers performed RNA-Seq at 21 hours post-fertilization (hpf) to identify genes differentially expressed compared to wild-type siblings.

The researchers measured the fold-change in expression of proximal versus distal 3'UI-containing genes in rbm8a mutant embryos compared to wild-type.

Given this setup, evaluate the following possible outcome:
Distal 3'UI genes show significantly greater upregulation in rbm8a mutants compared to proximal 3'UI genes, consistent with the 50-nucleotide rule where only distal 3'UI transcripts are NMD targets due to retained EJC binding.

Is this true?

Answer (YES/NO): NO